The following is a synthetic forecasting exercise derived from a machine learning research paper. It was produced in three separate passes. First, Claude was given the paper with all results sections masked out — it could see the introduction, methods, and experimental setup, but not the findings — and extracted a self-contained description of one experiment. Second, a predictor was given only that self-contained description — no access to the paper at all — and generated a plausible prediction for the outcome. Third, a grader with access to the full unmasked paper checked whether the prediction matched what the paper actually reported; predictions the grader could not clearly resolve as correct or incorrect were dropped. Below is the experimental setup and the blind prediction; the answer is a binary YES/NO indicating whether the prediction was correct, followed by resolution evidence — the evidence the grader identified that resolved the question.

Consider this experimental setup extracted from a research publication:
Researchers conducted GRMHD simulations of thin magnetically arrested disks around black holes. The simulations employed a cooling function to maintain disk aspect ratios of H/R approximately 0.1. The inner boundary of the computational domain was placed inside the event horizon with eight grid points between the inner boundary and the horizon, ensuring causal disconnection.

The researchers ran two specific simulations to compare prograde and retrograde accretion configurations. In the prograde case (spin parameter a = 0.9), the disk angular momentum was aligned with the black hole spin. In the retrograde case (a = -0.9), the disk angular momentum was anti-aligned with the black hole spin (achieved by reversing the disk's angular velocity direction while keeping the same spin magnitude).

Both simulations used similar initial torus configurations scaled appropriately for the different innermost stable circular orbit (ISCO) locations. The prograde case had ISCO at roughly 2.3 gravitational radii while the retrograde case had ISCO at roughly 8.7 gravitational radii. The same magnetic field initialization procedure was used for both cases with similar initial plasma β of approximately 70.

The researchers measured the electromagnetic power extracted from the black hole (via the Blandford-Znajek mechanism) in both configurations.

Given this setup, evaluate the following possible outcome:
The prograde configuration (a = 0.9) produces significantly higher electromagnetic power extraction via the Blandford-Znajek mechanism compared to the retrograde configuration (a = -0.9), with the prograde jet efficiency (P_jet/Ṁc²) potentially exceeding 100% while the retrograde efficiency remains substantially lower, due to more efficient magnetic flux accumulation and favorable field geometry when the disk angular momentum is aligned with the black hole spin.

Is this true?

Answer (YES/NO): NO